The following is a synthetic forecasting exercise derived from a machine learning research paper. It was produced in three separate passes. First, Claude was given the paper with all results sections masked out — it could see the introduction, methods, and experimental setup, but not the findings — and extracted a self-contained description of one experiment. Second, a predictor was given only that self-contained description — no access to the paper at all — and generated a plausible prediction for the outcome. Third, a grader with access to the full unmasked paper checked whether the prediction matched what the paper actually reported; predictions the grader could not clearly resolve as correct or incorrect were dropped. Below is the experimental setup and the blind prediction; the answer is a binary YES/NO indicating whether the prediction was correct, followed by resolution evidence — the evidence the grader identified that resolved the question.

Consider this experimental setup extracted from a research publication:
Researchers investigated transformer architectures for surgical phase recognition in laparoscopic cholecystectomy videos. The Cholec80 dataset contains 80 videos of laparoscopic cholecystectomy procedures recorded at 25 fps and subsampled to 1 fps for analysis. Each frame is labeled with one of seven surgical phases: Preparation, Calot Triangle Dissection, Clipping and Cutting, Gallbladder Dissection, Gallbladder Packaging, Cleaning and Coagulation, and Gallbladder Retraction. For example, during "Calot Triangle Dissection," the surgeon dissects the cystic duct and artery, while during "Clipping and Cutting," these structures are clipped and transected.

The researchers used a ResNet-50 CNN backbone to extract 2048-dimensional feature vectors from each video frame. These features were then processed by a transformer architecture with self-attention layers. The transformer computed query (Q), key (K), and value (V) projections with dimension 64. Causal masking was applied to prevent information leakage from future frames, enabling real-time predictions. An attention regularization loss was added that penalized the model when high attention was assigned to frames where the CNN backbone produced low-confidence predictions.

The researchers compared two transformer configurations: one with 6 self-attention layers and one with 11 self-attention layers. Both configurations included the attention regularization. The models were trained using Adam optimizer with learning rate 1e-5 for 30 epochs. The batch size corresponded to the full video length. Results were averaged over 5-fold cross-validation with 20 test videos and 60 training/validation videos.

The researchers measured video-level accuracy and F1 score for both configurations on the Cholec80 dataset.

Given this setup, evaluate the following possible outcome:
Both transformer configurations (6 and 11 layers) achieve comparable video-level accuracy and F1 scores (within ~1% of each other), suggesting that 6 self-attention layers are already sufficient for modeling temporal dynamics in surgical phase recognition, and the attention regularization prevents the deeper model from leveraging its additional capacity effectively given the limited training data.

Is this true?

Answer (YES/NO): YES